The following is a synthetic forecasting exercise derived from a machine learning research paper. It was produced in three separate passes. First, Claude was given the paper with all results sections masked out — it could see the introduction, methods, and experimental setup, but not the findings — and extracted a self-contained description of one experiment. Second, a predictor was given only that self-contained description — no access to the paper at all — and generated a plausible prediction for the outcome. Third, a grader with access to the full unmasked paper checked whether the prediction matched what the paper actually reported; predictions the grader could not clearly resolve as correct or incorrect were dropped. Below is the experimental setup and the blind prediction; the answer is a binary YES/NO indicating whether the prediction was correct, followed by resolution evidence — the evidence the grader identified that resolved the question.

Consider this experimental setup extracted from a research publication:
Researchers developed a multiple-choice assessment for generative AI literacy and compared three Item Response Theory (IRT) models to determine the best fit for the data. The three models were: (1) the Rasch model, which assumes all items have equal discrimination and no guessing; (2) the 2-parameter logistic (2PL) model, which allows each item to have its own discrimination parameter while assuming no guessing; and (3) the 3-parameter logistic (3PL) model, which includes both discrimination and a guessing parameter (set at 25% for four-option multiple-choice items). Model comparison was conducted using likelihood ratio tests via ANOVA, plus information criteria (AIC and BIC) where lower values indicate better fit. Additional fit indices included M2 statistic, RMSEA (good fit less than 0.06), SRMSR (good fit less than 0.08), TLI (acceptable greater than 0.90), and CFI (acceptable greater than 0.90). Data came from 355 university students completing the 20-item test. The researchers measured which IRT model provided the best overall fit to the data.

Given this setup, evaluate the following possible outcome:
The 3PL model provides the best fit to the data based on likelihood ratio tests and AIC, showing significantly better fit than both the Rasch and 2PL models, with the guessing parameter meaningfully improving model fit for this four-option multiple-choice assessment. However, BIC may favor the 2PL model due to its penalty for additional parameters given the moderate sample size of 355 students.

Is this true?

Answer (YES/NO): NO